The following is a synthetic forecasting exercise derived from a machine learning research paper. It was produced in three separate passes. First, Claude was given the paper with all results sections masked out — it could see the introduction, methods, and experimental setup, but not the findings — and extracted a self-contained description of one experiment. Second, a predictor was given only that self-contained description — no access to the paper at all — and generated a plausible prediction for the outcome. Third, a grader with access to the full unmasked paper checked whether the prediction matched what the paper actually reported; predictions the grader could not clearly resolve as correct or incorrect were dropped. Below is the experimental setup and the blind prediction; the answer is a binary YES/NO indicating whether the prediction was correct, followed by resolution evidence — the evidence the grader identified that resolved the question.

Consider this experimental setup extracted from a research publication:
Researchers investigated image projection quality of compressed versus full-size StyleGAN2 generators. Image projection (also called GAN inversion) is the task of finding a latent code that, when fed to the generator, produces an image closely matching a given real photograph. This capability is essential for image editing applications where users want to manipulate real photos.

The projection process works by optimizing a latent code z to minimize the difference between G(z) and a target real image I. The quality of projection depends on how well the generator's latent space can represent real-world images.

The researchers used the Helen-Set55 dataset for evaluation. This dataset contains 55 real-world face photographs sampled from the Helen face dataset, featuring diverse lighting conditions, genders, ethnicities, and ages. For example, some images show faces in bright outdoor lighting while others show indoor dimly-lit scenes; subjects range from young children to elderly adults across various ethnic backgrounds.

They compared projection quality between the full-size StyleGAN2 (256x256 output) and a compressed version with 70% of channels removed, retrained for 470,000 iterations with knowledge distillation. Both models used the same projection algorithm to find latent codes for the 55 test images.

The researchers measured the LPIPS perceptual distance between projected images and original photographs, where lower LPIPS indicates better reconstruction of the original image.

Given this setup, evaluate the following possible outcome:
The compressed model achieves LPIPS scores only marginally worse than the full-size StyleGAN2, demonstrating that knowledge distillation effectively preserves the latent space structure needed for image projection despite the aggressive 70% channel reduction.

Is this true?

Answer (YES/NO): YES